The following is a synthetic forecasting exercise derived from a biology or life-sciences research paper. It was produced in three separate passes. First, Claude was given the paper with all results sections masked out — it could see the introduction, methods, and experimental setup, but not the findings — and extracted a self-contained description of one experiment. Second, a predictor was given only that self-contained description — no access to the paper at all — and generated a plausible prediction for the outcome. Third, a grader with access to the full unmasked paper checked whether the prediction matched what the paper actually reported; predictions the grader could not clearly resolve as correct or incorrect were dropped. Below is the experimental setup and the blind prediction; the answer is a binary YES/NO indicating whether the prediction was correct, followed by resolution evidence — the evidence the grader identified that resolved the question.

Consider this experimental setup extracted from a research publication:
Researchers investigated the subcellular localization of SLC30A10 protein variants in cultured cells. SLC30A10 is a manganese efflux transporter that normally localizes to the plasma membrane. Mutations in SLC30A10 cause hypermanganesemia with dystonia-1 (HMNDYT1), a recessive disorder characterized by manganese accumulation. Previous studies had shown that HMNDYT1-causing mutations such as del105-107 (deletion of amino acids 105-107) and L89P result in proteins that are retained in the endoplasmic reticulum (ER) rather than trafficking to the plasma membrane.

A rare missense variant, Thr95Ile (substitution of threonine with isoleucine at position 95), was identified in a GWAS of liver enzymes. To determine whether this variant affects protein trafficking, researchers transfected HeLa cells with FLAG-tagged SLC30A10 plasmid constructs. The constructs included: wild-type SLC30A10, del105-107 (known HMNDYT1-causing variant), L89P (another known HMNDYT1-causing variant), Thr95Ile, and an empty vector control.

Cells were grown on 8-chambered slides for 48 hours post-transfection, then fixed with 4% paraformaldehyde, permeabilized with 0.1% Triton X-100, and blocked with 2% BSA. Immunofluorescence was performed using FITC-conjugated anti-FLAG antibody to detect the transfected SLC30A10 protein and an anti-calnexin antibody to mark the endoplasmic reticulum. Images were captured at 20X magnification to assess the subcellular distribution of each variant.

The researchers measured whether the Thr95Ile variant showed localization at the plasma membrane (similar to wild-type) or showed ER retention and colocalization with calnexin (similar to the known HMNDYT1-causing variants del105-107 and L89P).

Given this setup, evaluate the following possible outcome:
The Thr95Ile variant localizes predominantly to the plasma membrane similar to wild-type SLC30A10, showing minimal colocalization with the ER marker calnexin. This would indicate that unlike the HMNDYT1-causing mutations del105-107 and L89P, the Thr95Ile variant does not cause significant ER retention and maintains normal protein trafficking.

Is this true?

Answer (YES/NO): YES